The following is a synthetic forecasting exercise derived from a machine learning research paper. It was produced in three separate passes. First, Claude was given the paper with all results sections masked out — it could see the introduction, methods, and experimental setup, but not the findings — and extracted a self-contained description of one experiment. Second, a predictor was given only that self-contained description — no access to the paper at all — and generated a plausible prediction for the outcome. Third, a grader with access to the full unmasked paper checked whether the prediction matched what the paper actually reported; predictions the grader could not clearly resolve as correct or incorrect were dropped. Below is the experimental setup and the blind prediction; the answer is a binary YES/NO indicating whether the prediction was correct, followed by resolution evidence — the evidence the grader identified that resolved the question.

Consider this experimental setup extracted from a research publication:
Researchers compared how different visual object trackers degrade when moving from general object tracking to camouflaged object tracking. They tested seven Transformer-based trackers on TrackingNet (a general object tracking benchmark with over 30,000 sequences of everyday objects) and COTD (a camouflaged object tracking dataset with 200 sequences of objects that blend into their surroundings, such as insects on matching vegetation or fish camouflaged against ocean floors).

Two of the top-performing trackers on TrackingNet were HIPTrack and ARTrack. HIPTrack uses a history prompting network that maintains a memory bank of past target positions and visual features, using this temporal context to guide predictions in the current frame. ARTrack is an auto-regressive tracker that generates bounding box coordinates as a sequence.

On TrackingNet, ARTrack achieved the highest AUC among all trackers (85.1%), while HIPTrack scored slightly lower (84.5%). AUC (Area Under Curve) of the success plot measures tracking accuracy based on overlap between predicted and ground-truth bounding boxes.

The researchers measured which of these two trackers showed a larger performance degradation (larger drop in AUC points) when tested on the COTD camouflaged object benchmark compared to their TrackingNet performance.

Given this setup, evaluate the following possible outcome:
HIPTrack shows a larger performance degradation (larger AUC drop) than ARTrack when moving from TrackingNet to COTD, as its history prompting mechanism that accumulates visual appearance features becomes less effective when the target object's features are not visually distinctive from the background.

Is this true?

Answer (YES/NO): NO